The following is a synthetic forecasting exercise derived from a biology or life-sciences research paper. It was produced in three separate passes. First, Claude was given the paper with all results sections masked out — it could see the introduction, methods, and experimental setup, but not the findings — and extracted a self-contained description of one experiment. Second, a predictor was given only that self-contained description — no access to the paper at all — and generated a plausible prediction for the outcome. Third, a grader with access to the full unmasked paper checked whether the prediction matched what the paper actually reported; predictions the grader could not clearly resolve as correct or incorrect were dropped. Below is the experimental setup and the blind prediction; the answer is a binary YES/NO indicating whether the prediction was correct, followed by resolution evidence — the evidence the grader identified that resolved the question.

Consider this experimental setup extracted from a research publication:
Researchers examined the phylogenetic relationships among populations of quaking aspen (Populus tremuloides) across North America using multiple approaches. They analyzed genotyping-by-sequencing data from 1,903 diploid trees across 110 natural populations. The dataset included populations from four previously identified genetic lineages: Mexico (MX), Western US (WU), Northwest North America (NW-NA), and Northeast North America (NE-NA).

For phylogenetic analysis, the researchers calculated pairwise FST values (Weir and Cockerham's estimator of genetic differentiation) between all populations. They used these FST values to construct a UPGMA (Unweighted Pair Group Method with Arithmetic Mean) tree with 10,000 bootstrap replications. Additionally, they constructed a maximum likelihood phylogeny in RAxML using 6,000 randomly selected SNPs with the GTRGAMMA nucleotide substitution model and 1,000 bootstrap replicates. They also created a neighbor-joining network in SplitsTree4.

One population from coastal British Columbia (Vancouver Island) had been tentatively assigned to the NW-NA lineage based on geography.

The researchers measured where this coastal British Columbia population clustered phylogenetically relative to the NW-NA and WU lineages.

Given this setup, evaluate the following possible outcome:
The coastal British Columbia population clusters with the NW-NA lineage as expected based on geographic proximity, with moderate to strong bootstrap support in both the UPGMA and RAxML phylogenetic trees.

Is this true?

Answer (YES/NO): NO